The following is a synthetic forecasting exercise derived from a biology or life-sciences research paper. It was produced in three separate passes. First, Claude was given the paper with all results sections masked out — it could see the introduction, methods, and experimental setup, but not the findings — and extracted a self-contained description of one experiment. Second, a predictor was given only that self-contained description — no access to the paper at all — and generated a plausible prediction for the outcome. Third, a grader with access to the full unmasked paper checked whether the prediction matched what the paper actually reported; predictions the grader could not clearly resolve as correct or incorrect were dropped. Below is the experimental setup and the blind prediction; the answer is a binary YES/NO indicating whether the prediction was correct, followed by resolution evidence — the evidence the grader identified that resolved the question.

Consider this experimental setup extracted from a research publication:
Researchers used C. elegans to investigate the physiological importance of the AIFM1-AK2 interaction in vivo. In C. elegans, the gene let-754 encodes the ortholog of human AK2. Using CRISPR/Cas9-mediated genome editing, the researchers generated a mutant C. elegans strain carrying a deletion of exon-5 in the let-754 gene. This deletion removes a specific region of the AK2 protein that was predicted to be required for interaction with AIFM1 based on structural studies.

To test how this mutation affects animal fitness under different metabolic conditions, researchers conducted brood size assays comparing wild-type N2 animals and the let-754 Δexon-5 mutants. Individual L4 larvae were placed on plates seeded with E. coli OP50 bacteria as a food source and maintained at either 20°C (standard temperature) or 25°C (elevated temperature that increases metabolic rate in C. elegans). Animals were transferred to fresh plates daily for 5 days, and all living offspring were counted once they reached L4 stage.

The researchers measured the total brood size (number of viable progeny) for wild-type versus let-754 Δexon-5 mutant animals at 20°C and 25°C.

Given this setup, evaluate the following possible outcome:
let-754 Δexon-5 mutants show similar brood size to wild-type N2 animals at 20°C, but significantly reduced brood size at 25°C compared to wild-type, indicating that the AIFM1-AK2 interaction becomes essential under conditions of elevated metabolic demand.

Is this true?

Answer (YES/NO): NO